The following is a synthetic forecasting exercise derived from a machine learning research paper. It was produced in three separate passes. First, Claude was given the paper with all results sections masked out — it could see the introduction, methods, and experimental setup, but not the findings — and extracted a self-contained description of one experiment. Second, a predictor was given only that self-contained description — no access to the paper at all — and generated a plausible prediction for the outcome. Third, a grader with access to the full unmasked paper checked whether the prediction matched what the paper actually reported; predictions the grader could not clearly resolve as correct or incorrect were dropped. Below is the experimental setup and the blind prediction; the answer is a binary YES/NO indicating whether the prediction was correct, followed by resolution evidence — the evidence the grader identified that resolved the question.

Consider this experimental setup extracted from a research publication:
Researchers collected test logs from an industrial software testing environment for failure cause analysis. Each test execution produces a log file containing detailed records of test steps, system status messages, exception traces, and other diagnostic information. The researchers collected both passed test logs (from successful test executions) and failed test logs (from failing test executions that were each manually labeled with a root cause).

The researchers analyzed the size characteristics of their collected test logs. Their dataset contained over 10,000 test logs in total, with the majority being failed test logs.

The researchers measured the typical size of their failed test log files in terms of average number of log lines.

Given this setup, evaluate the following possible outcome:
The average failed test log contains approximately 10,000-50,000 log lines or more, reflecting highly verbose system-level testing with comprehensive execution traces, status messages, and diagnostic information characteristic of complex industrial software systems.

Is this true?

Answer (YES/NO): NO